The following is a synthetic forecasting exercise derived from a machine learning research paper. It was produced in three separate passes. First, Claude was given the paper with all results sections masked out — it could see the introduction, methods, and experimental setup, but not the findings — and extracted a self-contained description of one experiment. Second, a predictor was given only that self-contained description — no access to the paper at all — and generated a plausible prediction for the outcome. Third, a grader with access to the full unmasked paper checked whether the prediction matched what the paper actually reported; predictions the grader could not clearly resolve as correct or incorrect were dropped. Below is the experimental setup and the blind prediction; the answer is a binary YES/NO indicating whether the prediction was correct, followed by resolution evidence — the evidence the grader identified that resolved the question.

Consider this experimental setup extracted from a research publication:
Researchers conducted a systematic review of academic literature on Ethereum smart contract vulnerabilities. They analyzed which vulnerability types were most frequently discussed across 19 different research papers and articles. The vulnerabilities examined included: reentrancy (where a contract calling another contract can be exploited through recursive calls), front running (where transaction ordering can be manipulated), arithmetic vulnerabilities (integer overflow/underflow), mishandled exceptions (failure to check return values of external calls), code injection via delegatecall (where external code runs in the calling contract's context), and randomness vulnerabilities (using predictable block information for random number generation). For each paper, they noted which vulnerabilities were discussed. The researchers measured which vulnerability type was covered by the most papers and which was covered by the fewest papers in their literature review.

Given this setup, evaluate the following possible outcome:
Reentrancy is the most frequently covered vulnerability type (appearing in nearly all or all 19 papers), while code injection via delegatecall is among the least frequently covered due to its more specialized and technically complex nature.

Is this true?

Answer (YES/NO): YES